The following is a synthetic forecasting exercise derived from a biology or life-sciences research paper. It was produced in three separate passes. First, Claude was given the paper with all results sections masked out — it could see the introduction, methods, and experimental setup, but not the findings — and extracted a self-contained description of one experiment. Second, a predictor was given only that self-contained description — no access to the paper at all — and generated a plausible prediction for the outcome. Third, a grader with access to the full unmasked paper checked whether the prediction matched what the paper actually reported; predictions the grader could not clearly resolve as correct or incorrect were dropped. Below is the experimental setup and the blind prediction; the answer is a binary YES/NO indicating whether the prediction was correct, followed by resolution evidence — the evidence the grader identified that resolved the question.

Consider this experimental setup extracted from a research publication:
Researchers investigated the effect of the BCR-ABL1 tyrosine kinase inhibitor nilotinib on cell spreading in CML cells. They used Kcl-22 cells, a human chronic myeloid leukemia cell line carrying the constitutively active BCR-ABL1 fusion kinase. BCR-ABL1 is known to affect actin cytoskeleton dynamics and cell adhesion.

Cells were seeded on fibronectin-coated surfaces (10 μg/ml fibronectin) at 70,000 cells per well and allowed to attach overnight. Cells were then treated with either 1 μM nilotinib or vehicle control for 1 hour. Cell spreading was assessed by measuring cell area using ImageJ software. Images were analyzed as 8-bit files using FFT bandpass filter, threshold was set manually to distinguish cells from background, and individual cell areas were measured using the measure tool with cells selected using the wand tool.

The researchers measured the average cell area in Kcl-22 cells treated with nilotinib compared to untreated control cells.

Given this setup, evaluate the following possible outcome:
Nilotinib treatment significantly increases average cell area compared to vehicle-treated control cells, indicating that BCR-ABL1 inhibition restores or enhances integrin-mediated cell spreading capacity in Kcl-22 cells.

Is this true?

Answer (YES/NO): YES